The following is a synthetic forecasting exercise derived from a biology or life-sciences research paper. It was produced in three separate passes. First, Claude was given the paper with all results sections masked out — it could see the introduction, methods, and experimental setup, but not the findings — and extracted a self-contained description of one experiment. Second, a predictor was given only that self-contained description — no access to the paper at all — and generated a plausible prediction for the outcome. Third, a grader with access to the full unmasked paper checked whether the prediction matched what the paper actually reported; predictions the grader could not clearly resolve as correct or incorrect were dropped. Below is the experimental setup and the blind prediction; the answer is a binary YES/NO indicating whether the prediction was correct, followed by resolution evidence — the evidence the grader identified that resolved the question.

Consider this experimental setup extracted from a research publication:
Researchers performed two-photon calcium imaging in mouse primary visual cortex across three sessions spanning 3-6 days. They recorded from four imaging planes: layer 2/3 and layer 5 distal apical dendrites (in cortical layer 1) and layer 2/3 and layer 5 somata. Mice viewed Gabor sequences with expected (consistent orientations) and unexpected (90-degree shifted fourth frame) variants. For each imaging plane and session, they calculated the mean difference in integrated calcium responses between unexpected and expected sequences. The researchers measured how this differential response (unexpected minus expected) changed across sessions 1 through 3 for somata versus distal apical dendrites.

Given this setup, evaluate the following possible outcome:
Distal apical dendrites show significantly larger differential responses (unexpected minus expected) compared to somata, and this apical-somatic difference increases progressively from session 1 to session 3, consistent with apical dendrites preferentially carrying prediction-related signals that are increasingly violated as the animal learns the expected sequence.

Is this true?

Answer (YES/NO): NO